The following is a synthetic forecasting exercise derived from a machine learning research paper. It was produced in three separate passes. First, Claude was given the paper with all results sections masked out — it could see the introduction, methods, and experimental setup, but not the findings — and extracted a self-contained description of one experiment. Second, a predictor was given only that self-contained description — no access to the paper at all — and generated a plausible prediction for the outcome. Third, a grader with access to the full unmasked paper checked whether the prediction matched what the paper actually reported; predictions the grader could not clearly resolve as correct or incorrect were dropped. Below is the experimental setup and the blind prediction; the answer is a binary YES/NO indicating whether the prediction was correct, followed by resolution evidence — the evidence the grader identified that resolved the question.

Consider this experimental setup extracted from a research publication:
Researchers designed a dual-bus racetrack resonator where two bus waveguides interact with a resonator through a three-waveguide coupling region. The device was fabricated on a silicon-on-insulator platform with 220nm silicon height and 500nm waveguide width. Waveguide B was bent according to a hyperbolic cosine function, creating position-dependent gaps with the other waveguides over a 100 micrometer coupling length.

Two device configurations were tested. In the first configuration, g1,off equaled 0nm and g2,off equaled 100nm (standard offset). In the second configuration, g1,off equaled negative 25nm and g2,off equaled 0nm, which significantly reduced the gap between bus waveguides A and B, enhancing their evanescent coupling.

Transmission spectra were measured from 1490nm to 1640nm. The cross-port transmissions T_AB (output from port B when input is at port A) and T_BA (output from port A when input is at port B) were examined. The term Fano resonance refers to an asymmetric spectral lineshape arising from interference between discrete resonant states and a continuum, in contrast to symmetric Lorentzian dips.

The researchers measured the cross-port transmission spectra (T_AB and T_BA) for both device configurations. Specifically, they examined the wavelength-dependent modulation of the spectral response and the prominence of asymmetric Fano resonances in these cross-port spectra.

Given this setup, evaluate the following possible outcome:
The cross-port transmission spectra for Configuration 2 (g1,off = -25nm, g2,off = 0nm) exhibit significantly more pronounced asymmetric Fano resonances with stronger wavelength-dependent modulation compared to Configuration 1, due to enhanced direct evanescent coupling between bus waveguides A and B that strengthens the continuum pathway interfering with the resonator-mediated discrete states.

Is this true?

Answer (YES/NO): YES